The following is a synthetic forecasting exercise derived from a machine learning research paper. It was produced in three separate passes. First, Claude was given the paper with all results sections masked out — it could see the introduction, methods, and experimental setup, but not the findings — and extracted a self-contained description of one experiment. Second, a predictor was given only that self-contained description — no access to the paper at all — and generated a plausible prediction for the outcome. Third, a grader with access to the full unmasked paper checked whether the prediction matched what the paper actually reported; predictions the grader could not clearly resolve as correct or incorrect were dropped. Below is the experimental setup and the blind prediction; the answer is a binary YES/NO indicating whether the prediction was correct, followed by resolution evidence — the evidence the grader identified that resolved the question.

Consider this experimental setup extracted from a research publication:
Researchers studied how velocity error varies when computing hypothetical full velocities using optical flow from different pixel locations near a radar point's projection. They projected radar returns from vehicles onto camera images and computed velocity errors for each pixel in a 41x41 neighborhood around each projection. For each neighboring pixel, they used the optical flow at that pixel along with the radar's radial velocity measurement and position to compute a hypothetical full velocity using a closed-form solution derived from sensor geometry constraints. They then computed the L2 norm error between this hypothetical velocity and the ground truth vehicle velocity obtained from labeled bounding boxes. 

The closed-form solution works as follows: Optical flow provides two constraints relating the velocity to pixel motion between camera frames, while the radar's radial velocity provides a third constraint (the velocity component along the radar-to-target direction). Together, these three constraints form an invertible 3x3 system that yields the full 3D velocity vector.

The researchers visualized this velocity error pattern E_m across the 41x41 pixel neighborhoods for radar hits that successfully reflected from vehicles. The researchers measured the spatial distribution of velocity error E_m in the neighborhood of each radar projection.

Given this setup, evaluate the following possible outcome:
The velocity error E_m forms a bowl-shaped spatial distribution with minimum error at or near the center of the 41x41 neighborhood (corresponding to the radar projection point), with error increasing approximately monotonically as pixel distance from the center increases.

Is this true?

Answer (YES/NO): NO